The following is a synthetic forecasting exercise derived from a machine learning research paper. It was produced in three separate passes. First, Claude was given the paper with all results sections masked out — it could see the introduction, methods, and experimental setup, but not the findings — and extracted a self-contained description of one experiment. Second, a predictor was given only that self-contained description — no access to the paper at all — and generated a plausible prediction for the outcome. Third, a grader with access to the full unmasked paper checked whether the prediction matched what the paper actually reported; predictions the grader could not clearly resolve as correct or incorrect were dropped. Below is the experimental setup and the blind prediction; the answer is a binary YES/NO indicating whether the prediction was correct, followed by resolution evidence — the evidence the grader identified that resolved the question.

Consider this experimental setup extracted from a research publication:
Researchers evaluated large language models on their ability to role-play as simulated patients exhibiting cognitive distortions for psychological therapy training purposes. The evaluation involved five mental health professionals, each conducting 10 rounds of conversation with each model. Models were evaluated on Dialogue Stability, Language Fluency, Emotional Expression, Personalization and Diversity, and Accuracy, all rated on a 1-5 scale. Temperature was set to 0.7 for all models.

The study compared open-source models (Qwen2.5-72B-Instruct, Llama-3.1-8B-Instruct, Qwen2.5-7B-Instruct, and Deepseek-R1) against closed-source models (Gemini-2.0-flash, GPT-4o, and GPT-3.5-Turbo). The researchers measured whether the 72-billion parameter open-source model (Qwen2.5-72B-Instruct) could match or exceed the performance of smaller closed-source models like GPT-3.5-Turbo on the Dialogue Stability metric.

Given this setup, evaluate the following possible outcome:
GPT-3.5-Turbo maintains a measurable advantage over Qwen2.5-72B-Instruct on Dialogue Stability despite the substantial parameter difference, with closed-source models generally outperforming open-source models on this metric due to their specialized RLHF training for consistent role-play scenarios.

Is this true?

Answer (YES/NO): YES